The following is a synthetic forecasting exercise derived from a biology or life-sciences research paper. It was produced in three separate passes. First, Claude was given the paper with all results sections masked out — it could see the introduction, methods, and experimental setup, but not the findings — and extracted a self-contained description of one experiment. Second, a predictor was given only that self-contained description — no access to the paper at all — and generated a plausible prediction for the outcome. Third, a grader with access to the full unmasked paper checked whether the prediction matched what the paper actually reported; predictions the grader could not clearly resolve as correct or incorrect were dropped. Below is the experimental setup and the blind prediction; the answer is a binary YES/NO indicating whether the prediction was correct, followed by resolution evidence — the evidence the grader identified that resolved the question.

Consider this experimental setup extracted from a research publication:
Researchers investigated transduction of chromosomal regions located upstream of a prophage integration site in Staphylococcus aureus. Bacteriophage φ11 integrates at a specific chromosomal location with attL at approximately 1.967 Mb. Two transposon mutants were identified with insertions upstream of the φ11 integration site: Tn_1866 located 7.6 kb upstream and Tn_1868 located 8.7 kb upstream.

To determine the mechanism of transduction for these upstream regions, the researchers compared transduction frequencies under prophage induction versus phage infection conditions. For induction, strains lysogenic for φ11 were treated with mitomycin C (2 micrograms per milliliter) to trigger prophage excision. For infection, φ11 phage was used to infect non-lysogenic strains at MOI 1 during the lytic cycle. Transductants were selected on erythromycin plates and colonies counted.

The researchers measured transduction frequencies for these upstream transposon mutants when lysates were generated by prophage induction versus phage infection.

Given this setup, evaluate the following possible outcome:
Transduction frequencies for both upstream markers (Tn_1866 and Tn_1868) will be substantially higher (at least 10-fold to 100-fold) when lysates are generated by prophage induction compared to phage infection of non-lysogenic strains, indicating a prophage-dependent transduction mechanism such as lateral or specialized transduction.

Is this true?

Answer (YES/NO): YES